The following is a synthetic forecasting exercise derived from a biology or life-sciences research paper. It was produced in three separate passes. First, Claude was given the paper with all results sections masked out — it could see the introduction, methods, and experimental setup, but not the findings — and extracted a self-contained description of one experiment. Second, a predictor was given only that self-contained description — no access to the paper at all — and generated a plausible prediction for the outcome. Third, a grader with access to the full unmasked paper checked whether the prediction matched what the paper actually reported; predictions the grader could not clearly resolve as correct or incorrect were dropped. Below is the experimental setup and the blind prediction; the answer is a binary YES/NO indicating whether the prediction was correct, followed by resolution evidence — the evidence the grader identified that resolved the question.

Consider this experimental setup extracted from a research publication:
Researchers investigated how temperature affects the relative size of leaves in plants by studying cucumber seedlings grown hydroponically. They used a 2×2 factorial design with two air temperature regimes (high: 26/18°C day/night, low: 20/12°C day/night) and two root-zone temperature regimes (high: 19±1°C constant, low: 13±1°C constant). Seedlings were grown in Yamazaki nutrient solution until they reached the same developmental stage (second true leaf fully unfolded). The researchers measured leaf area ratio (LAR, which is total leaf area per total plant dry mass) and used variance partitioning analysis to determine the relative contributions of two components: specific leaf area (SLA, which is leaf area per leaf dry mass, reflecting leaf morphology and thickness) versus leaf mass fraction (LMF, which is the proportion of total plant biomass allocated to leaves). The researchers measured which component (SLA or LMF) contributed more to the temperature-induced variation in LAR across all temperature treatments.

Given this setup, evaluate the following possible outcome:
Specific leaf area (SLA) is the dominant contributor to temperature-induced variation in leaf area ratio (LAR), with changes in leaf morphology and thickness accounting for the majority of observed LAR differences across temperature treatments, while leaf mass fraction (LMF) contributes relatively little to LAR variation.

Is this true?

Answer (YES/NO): YES